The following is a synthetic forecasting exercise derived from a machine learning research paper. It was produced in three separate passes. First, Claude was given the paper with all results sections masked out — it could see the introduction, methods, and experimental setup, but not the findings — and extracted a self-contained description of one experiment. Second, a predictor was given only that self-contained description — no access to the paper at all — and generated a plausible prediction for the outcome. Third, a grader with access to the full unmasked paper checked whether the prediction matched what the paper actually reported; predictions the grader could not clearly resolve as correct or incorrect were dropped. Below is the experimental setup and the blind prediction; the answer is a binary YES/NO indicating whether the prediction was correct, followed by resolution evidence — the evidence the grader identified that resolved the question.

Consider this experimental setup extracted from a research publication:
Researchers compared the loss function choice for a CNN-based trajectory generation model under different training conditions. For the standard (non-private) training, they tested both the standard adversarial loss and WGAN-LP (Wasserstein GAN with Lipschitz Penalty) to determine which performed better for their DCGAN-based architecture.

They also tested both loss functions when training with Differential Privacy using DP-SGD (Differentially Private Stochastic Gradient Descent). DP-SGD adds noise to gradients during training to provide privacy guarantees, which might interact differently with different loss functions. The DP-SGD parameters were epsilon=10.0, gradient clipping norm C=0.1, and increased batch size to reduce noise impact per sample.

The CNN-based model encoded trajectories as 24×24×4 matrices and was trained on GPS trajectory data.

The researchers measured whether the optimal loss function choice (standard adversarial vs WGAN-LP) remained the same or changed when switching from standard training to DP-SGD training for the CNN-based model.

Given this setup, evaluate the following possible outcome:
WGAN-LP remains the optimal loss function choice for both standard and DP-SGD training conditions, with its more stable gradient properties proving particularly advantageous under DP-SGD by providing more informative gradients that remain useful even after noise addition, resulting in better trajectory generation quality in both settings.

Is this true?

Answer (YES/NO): NO